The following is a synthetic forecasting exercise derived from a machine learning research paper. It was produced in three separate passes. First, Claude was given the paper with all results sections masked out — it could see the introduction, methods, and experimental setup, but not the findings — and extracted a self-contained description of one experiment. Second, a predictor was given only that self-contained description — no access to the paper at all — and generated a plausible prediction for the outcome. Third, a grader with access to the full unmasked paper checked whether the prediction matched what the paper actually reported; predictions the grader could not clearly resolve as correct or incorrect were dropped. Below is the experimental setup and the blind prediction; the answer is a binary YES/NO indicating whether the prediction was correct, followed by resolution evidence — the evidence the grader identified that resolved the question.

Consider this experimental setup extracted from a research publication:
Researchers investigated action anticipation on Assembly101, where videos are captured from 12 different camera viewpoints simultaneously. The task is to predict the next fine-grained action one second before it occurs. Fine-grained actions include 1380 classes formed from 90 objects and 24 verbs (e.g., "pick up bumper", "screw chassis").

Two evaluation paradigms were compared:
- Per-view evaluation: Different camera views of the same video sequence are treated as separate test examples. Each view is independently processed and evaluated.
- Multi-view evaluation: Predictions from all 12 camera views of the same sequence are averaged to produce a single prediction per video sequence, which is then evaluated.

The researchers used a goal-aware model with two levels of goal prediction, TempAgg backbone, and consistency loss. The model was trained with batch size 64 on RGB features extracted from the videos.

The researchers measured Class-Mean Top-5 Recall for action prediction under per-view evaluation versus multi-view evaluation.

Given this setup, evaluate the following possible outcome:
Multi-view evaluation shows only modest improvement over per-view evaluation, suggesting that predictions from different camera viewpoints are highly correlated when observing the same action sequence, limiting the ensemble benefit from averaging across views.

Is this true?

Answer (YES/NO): YES